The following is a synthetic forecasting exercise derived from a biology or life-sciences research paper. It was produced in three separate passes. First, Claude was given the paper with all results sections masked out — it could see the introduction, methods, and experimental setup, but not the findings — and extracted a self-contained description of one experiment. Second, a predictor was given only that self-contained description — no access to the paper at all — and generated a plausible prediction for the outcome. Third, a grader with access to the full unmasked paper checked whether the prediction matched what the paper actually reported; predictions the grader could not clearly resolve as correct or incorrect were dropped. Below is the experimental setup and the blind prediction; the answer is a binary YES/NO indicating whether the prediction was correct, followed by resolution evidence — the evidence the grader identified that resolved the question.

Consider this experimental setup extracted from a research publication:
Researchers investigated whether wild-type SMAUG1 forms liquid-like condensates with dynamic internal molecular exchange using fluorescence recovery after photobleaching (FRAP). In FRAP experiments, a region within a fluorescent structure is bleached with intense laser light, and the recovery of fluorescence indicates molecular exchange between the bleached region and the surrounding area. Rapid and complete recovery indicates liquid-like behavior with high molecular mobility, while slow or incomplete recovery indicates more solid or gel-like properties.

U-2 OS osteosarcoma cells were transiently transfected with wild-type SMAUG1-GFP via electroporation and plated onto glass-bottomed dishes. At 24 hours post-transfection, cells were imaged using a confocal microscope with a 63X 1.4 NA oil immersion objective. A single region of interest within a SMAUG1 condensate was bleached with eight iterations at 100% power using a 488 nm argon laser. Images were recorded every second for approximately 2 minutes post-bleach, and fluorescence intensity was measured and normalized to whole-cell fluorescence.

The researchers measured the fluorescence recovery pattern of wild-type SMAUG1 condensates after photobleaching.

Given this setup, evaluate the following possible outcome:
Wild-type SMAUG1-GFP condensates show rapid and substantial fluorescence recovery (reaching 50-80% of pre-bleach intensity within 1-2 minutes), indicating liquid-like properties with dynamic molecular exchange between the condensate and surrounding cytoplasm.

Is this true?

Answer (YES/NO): NO